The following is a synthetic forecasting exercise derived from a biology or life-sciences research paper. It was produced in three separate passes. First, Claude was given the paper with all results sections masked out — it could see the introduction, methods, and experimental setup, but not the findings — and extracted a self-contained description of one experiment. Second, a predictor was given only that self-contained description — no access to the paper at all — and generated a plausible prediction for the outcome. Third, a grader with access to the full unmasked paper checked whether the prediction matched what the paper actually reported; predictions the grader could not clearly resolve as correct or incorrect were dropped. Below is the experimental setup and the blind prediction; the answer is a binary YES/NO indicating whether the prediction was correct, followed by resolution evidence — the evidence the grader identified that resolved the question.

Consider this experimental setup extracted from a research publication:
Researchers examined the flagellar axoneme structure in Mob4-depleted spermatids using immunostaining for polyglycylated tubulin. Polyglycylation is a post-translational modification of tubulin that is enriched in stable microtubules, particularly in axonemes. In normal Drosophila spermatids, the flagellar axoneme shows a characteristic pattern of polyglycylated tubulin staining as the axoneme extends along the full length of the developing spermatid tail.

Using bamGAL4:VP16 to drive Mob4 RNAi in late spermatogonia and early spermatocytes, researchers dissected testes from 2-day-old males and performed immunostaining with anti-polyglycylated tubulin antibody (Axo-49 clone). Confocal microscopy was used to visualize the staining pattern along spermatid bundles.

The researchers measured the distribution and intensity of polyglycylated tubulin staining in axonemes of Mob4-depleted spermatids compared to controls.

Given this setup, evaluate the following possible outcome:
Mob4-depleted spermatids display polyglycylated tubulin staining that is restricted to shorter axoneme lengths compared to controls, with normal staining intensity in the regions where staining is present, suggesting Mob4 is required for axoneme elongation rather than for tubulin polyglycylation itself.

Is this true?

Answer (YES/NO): NO